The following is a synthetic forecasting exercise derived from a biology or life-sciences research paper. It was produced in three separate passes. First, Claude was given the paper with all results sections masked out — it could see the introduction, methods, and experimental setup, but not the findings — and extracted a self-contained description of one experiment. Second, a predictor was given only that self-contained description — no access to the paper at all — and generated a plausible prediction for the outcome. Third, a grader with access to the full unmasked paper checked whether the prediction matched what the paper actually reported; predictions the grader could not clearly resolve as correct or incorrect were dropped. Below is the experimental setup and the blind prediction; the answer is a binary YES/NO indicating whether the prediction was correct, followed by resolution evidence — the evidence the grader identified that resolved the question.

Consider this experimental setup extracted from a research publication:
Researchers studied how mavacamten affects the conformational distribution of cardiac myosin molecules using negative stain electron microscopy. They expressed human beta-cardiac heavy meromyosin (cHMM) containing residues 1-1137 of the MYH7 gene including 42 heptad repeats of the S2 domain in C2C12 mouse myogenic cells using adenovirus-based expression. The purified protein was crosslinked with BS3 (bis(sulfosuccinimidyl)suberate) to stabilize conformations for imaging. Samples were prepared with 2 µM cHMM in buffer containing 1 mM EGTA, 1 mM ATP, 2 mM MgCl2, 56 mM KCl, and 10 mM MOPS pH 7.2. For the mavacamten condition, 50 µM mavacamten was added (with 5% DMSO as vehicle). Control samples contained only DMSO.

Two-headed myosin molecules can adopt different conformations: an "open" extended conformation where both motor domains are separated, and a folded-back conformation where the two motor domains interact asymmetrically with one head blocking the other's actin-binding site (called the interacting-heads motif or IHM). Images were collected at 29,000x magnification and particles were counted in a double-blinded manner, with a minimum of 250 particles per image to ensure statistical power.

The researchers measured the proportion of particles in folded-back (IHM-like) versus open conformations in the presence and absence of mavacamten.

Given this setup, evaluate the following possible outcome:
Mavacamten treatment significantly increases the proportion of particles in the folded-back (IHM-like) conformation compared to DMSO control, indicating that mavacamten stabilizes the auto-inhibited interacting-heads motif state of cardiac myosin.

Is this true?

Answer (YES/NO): YES